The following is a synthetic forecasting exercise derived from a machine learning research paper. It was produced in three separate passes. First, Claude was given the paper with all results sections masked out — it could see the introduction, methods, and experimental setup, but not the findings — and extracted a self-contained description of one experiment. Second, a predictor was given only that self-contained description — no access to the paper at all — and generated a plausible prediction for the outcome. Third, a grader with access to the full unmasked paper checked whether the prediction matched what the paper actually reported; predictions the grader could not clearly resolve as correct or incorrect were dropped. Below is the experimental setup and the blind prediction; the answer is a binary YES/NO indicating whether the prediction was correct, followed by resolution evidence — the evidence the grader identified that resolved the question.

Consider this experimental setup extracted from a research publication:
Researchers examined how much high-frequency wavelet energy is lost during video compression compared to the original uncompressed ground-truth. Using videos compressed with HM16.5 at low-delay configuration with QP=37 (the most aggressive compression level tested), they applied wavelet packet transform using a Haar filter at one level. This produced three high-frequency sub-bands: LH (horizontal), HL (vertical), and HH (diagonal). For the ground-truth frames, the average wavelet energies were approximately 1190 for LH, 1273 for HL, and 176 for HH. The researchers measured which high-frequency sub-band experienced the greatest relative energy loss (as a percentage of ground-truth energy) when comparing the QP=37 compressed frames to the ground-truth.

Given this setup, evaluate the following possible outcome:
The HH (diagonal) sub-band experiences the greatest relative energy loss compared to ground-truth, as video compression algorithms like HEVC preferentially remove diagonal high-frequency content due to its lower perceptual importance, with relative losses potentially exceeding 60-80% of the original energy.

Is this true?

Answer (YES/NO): YES